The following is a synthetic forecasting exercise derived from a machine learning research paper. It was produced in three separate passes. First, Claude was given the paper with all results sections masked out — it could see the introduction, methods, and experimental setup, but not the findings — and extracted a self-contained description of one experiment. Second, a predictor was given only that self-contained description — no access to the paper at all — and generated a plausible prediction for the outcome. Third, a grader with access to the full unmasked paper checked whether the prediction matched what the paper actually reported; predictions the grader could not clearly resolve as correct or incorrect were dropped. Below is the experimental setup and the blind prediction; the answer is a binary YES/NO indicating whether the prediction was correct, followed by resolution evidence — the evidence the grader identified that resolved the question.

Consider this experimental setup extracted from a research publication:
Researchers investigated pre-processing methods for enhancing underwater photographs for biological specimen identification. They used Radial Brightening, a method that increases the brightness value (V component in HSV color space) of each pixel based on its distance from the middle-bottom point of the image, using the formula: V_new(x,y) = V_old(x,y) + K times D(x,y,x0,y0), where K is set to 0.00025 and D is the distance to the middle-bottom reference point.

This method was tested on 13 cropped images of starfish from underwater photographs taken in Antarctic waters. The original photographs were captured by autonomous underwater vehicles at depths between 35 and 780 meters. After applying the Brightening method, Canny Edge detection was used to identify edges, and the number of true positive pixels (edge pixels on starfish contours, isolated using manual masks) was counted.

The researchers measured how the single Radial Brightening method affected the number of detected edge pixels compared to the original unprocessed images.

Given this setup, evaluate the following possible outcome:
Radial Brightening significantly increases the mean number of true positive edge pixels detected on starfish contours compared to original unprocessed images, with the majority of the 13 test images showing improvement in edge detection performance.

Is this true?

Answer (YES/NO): NO